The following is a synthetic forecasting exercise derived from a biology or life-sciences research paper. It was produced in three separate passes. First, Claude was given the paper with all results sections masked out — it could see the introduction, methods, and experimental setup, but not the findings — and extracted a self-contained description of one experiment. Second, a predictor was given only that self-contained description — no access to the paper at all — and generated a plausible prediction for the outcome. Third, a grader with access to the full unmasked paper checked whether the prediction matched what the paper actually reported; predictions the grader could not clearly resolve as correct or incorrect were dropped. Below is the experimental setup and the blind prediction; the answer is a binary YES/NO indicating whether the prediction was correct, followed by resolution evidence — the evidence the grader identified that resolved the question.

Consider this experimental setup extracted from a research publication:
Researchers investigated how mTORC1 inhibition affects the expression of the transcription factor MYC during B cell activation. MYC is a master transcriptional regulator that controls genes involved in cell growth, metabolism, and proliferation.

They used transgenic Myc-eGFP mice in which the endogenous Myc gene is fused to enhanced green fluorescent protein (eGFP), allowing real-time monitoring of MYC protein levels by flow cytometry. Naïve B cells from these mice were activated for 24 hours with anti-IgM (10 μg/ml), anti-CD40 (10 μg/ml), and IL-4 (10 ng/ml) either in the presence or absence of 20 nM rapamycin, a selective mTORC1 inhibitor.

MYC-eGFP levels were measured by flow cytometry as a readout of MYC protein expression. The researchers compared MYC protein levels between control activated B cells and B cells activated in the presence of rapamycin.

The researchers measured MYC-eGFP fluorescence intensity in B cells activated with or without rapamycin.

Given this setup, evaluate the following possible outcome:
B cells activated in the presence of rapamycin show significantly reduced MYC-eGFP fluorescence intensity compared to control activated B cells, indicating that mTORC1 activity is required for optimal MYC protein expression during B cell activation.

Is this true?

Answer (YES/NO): YES